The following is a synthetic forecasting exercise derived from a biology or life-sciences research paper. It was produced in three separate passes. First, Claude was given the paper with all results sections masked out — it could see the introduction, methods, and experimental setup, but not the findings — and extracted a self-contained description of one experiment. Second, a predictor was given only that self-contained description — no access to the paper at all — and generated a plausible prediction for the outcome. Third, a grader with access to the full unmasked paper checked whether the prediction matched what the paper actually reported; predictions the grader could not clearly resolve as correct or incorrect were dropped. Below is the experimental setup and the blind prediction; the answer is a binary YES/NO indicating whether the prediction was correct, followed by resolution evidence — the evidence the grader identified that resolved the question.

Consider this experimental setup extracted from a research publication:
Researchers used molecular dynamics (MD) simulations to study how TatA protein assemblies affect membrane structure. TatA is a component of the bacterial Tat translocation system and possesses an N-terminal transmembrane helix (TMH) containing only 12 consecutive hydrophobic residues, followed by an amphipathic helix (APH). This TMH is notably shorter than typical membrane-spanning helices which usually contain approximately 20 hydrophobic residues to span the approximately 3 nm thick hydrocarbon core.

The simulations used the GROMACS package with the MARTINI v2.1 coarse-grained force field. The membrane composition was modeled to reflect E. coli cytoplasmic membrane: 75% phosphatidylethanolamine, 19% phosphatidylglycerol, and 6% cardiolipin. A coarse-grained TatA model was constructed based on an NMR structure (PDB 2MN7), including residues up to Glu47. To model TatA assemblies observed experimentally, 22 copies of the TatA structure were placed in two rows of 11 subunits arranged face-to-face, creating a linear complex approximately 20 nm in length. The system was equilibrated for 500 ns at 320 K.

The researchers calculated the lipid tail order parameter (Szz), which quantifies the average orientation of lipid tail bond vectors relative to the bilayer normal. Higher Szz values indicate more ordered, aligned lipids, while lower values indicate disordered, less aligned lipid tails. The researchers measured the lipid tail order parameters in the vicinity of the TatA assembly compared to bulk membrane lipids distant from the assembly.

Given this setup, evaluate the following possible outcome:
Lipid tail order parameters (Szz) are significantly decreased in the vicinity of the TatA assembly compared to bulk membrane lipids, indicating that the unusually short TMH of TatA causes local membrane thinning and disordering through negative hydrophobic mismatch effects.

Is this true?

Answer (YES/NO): YES